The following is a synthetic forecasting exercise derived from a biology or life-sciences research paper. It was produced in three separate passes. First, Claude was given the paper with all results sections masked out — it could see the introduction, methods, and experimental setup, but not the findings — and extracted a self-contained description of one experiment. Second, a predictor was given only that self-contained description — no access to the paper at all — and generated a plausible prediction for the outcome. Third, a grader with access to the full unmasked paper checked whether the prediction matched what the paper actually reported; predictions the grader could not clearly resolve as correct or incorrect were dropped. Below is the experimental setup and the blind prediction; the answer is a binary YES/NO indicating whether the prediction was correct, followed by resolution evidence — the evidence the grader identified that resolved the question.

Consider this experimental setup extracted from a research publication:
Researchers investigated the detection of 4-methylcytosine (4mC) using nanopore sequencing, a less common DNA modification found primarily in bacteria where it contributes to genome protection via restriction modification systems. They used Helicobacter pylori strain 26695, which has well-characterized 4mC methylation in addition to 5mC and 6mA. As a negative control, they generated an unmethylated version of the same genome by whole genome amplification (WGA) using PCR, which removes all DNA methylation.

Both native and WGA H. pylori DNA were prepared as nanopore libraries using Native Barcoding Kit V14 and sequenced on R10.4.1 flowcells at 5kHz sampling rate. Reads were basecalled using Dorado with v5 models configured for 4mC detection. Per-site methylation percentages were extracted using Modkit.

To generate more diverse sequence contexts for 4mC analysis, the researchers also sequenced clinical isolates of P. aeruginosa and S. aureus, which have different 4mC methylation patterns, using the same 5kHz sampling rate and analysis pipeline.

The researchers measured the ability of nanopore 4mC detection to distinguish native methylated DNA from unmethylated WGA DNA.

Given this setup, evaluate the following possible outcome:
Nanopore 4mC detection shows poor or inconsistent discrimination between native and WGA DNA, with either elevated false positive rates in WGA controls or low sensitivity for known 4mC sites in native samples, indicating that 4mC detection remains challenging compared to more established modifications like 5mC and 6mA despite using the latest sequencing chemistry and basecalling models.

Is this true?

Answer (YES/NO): NO